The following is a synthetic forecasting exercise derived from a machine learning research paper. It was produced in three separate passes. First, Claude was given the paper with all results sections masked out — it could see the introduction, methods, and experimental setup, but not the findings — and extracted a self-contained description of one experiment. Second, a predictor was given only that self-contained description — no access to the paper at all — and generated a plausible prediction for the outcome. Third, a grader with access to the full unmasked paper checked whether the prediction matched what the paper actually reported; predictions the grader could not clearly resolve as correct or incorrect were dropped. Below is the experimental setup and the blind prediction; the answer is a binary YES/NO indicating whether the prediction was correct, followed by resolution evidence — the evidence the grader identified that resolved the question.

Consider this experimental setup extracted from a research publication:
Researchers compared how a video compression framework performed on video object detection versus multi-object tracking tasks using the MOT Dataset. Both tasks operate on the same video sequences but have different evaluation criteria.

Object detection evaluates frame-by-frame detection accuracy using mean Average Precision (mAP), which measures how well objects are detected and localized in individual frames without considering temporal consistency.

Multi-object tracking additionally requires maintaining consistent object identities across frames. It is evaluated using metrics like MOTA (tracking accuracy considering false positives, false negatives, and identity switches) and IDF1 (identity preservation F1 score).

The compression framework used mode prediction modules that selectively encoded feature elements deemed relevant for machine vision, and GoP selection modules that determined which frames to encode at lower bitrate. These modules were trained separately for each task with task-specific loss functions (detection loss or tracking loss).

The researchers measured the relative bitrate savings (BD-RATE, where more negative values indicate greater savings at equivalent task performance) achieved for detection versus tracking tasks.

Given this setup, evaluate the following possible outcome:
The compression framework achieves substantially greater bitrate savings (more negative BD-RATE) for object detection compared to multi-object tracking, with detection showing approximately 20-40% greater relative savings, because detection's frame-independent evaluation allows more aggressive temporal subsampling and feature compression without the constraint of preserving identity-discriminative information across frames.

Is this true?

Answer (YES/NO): NO